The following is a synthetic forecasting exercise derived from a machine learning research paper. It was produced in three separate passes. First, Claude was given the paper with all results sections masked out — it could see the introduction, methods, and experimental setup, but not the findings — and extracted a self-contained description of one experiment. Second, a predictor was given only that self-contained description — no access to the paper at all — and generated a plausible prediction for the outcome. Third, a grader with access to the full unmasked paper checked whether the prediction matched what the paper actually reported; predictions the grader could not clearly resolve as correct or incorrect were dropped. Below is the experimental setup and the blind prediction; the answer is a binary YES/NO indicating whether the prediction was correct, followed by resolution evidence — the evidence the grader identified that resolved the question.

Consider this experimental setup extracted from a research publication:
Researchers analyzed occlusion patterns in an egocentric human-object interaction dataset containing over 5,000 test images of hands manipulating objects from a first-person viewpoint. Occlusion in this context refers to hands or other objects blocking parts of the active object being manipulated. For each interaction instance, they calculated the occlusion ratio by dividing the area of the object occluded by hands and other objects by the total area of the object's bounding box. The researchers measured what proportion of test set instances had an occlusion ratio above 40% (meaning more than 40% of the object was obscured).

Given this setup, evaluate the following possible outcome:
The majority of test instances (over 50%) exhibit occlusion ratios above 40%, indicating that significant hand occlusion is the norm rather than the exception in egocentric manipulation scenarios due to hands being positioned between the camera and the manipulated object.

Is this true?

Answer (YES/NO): NO